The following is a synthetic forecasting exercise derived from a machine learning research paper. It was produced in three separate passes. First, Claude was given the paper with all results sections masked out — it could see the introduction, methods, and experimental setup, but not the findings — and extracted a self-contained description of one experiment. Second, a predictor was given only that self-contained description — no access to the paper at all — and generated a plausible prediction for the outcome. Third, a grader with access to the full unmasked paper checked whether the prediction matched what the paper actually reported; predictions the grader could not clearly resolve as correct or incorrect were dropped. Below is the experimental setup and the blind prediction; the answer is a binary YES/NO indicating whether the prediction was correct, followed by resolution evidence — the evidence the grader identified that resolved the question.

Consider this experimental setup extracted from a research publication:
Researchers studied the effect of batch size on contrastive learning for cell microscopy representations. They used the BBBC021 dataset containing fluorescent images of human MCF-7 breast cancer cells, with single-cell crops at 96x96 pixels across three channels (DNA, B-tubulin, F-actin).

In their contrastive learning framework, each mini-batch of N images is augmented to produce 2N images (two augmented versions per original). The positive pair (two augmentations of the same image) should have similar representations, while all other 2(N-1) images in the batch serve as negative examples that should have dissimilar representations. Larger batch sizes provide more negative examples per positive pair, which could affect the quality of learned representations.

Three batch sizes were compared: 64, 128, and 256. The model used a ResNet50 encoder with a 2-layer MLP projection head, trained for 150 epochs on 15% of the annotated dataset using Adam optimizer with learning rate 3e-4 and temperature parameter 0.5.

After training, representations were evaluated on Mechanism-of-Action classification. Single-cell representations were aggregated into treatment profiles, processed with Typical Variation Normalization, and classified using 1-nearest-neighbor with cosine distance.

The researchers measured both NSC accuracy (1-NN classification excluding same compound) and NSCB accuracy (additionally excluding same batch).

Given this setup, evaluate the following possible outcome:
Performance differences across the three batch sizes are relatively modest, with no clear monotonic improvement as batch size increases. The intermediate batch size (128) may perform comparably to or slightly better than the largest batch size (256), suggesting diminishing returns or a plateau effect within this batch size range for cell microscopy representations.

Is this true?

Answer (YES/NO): NO